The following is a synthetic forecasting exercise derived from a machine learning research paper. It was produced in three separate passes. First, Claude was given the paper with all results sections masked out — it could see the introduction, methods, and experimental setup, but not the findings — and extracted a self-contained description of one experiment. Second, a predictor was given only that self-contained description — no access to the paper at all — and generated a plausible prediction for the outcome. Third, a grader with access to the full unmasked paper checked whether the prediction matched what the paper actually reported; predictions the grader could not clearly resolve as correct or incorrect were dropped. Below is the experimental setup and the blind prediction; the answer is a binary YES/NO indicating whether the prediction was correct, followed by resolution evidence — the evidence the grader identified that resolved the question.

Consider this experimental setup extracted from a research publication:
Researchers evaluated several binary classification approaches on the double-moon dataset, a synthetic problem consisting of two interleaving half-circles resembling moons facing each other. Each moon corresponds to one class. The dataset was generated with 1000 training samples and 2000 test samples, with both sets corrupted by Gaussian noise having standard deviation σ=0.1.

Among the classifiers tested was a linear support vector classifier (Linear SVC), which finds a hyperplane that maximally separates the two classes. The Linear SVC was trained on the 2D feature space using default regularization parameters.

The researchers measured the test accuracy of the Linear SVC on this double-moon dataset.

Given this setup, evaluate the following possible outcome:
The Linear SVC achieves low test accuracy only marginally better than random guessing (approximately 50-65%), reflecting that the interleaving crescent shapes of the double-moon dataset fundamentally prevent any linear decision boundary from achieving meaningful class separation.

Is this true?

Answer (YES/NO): NO